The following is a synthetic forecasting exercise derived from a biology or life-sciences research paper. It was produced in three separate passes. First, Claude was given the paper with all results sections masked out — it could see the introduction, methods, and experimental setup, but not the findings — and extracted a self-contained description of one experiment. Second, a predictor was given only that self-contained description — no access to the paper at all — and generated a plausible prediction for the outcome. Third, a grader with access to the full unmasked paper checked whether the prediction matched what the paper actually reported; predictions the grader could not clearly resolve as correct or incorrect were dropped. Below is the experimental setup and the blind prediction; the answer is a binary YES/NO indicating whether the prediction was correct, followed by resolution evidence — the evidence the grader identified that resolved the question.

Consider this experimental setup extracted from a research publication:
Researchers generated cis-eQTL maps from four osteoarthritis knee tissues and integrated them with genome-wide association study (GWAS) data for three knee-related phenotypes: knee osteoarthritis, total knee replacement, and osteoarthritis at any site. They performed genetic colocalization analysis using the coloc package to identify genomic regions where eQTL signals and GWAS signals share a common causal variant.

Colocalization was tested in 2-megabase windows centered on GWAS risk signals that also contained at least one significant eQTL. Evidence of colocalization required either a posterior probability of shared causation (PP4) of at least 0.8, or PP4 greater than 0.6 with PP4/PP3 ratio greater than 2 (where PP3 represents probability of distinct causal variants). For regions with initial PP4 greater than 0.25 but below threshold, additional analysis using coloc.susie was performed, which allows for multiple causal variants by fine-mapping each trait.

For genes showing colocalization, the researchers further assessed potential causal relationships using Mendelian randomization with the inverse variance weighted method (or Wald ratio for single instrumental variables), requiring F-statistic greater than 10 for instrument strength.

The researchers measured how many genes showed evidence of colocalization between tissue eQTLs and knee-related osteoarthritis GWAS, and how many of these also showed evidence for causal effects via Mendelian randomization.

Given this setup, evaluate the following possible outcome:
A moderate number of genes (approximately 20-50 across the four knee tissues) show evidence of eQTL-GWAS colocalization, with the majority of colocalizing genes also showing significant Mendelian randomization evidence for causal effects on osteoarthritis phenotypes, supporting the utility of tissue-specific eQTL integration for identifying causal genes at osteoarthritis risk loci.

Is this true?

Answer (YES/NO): NO